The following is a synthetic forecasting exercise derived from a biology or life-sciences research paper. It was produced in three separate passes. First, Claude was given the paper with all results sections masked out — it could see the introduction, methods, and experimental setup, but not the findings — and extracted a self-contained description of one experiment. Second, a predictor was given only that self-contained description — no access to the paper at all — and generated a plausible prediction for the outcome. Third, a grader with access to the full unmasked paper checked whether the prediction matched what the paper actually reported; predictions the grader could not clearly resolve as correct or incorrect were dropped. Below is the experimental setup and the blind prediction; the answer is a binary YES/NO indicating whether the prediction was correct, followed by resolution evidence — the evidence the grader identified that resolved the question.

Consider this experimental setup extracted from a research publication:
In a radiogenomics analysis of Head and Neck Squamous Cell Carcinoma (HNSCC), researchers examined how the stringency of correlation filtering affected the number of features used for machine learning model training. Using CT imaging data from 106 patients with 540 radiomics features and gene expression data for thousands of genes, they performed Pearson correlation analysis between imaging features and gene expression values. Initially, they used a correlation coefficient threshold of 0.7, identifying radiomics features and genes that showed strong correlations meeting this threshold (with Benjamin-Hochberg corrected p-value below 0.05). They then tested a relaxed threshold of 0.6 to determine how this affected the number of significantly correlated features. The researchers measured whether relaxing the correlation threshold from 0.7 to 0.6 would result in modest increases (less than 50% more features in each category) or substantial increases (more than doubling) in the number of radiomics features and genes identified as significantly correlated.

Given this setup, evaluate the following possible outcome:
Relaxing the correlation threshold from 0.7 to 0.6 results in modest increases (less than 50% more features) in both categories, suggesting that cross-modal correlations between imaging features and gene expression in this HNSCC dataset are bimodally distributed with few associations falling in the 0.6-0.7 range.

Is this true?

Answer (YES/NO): NO